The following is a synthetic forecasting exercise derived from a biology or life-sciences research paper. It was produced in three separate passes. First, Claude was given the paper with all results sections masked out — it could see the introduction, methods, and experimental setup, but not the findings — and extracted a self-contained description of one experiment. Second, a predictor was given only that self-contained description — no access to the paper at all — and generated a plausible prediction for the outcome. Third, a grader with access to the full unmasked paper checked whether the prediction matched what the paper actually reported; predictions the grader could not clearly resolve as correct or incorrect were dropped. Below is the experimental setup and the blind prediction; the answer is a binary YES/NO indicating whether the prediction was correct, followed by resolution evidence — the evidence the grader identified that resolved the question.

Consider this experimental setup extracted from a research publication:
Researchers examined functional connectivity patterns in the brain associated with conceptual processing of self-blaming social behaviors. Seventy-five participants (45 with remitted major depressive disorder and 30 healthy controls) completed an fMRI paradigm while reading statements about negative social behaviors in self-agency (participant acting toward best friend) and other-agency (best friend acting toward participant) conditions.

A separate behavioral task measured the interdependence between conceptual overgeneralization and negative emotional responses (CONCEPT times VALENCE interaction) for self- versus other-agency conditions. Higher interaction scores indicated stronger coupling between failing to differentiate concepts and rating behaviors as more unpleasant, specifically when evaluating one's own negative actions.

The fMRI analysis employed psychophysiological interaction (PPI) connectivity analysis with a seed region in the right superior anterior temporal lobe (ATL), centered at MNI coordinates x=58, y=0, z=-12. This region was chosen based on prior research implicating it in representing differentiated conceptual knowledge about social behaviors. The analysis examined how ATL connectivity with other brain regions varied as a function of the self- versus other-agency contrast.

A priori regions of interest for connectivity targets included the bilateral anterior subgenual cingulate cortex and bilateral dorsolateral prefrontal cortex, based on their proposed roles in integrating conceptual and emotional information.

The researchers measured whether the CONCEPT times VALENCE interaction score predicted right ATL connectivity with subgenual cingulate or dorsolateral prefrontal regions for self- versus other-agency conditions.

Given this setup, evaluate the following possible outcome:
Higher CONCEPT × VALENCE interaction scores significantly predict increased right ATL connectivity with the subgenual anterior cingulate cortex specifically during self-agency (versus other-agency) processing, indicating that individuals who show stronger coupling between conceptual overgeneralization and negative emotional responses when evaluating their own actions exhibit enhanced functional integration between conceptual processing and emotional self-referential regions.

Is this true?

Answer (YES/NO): NO